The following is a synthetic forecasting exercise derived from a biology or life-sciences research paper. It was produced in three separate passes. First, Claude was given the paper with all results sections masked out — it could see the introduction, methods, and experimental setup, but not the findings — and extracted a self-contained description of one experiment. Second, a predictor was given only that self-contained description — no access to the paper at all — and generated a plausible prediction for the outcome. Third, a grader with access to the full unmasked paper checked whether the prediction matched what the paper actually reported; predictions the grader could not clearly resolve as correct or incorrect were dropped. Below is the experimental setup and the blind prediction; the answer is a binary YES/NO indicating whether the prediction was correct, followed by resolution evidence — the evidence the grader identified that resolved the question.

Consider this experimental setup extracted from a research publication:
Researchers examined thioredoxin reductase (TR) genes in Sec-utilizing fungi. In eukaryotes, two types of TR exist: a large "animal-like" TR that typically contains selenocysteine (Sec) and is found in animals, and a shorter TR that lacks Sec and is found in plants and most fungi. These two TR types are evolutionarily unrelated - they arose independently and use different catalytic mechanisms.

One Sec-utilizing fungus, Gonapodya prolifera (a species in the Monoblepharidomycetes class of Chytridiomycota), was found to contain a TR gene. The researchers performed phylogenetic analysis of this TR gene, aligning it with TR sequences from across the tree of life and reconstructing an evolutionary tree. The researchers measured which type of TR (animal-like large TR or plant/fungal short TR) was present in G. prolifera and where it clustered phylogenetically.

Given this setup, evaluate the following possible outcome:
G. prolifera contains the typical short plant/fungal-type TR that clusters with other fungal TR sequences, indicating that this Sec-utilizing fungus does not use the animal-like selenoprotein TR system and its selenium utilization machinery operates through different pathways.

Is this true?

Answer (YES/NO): NO